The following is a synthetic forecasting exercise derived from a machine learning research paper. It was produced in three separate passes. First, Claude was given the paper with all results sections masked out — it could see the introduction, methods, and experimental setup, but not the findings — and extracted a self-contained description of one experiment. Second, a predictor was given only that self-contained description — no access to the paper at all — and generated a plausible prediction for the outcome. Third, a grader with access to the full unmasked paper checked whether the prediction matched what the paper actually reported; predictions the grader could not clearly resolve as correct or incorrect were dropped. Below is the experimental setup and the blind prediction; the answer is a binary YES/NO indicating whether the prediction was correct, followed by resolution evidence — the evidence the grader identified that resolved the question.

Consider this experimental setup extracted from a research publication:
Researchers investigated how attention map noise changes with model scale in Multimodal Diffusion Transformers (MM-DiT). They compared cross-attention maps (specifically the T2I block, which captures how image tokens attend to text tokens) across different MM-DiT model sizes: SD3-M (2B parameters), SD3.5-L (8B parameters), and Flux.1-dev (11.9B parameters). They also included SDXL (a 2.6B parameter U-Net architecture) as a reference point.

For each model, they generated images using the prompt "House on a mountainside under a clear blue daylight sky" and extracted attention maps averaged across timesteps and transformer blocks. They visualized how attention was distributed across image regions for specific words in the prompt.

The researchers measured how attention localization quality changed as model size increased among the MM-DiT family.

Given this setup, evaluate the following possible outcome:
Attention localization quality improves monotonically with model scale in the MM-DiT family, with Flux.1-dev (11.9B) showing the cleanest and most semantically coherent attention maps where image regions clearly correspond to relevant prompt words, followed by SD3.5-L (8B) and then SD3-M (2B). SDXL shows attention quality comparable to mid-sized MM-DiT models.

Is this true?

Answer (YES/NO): NO